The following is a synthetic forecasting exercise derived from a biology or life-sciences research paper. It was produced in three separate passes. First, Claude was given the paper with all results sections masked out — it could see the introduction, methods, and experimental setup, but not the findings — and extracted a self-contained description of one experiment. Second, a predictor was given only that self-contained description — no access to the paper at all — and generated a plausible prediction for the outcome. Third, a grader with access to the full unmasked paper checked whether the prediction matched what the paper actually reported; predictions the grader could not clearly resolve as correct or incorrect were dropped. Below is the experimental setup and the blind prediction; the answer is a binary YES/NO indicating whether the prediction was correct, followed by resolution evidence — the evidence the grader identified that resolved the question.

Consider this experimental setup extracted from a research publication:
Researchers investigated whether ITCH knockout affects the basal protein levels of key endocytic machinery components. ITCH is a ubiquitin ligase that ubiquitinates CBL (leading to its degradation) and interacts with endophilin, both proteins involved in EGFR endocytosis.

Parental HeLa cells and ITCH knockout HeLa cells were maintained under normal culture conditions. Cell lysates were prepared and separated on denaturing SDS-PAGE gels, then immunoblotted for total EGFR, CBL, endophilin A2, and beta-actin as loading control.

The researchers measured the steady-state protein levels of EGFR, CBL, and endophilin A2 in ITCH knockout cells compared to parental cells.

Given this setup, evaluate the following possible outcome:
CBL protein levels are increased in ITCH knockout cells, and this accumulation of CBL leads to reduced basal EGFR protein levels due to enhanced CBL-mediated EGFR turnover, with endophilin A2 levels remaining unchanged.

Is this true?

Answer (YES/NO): NO